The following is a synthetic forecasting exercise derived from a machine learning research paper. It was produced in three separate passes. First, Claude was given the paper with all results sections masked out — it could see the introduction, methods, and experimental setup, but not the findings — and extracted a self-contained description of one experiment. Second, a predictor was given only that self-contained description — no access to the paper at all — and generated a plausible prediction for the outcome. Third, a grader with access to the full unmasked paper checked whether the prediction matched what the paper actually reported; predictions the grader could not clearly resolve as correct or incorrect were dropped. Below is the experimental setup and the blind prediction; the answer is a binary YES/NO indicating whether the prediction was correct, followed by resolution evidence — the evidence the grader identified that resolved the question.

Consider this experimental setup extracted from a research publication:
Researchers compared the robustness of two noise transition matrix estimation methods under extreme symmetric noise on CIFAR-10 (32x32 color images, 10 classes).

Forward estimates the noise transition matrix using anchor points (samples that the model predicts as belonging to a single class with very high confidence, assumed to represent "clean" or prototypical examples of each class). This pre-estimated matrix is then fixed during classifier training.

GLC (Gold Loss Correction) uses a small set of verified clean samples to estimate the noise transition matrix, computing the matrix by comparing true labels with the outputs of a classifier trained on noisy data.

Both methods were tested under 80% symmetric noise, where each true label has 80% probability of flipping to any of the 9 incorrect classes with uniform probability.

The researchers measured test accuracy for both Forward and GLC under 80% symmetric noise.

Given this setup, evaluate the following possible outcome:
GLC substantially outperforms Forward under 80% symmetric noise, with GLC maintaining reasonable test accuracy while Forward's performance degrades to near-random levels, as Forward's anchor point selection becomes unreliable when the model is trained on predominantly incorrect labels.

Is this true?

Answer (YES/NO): NO